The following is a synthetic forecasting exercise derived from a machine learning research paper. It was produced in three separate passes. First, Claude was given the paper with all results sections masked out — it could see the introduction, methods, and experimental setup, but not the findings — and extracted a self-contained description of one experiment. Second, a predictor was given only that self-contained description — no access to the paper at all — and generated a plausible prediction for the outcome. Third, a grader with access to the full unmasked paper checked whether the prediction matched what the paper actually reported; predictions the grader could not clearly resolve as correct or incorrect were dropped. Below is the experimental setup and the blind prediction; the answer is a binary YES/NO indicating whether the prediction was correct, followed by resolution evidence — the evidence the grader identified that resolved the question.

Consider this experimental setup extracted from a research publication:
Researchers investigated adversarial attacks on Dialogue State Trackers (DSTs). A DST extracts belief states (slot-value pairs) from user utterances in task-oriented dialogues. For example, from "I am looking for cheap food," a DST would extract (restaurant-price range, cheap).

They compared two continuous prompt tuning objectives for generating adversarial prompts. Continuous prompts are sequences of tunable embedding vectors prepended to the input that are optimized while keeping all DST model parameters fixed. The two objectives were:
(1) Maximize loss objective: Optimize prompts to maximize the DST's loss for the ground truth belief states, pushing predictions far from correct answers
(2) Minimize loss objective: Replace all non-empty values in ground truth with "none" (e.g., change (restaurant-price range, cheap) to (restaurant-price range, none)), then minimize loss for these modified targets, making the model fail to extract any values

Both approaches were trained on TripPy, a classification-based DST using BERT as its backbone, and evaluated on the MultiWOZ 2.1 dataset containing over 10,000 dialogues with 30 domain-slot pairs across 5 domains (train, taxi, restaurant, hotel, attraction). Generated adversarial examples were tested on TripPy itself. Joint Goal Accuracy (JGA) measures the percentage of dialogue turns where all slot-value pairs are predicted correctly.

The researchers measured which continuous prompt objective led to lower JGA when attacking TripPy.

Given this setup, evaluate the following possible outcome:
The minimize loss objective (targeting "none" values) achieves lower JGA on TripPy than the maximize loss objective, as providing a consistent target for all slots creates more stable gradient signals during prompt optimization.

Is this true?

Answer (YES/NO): YES